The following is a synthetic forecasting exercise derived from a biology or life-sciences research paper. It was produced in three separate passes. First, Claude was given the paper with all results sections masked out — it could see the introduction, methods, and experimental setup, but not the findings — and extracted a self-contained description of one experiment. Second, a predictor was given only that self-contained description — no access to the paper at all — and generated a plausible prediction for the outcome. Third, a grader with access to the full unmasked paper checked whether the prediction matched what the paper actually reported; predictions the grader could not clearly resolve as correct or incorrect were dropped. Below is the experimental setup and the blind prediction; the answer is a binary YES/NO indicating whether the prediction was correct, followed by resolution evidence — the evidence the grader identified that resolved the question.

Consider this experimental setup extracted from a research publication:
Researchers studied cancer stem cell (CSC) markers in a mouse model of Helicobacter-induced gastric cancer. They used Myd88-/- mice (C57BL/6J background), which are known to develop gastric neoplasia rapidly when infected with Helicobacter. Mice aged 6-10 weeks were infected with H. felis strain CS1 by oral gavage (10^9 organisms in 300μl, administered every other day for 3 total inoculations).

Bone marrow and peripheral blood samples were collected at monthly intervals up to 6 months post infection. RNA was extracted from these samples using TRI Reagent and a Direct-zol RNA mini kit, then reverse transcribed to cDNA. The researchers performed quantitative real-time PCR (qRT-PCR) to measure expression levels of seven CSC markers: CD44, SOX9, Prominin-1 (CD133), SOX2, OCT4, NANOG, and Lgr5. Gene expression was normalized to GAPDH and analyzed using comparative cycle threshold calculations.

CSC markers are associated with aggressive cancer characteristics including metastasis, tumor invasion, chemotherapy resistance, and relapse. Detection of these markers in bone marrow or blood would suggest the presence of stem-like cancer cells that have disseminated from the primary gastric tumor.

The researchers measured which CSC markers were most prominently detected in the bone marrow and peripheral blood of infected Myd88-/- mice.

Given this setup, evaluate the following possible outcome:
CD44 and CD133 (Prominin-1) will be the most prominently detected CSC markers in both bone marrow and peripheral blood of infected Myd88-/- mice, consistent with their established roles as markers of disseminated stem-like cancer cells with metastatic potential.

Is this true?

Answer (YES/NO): NO